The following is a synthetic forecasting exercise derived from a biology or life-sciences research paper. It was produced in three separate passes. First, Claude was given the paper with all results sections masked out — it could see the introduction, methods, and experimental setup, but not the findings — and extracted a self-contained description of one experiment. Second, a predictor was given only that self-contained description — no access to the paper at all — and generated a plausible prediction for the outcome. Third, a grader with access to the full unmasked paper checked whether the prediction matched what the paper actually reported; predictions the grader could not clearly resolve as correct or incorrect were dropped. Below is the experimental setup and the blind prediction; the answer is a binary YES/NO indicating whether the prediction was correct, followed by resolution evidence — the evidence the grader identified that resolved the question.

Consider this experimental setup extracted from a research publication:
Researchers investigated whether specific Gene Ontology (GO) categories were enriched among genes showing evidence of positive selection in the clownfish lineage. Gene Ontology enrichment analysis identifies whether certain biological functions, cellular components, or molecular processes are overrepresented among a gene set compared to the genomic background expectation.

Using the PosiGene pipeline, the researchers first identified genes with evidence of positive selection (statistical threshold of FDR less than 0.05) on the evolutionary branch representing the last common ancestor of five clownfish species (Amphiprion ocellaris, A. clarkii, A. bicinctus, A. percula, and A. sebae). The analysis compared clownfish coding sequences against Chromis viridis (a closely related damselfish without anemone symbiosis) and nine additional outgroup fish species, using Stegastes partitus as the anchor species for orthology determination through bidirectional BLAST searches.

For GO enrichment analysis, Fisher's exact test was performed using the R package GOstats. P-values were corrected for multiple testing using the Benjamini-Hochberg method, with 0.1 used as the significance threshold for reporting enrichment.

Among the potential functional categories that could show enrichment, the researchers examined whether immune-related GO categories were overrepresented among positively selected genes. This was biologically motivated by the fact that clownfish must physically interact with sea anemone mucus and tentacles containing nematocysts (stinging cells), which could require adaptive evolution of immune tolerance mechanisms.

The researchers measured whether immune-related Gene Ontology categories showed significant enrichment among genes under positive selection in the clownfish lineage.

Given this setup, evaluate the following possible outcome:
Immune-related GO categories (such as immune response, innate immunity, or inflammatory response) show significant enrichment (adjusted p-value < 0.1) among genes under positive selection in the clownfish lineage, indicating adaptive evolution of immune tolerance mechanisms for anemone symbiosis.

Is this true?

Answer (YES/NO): NO